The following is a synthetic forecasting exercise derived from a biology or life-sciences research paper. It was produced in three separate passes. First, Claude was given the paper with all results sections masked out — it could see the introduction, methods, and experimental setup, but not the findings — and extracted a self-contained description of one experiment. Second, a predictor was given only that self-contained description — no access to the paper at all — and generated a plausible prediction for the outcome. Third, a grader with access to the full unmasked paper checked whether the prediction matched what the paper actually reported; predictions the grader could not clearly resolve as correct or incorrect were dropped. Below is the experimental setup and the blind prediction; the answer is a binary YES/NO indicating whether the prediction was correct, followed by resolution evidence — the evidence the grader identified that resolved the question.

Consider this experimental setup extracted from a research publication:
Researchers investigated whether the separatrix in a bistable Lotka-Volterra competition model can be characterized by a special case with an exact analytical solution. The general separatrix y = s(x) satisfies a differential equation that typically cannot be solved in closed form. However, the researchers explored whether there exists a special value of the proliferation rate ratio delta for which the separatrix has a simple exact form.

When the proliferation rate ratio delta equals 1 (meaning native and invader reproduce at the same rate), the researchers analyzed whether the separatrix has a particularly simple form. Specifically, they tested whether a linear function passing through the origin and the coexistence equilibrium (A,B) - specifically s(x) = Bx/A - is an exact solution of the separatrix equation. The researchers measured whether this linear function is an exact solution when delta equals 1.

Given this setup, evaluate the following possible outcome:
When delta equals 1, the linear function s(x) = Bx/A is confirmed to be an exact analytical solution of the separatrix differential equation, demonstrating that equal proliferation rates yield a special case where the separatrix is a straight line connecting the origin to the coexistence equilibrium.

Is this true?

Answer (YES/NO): YES